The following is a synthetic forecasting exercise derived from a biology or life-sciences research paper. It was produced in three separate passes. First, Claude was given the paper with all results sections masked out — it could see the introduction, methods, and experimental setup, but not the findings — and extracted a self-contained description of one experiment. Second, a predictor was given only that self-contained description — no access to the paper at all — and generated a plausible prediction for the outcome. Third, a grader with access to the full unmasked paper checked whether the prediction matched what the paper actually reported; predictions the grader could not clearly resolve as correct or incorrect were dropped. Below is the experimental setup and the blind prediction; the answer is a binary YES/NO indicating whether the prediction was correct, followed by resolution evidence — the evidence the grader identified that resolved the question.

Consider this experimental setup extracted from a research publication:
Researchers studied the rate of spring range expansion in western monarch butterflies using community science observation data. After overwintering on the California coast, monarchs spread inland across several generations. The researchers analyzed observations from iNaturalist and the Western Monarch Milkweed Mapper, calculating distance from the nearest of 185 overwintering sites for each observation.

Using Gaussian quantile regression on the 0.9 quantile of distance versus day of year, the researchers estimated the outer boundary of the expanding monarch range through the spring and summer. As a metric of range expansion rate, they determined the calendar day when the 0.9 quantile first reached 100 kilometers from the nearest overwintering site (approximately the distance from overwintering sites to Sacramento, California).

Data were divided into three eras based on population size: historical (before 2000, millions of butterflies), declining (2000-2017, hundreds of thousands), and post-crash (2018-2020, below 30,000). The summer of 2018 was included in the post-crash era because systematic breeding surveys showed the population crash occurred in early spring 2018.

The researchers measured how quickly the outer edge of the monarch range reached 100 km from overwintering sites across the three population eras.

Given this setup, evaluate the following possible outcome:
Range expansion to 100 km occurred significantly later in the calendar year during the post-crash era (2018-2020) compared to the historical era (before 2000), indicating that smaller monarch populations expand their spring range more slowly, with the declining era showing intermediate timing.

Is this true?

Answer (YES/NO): YES